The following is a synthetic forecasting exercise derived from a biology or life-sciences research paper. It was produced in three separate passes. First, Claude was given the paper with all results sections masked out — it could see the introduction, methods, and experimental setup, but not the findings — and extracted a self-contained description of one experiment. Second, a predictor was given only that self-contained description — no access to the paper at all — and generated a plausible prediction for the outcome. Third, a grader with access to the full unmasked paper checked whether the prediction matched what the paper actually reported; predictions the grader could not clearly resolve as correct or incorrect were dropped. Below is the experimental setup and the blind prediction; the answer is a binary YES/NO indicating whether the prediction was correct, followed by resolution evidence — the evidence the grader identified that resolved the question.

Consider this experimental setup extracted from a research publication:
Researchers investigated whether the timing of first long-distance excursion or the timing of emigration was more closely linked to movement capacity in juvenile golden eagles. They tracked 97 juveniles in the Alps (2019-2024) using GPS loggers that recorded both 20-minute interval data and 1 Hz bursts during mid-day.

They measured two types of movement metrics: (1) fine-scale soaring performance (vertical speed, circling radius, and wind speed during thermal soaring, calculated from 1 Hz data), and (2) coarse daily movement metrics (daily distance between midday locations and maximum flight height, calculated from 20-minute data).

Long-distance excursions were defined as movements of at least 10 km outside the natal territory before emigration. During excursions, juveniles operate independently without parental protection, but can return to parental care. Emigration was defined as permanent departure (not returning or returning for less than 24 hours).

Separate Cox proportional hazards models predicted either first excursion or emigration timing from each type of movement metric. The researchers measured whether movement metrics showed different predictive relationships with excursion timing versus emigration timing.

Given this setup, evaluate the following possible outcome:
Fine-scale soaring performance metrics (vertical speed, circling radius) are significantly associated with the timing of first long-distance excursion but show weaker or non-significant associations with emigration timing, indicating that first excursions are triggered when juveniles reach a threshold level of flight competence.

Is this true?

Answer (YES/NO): NO